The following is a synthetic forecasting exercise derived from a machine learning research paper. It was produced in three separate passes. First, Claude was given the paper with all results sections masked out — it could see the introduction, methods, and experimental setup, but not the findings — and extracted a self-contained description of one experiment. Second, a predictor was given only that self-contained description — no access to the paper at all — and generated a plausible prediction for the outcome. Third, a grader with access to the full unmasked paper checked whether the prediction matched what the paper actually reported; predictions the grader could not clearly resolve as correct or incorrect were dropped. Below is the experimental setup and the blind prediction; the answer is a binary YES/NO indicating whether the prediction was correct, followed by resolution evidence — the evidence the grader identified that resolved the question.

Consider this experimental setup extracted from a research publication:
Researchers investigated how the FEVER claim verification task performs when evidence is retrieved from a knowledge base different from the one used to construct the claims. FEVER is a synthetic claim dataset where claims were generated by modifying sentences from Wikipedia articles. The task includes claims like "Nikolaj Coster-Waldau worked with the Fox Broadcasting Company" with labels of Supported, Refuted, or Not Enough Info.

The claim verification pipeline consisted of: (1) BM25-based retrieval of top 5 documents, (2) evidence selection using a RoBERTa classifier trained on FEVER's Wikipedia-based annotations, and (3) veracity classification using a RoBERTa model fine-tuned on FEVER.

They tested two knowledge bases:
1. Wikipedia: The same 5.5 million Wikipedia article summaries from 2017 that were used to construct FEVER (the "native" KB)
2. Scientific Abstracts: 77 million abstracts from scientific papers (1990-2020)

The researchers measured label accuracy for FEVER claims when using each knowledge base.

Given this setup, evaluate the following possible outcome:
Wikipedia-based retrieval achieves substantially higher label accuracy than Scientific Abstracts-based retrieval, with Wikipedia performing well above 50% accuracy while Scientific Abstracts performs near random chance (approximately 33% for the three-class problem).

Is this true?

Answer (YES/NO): NO